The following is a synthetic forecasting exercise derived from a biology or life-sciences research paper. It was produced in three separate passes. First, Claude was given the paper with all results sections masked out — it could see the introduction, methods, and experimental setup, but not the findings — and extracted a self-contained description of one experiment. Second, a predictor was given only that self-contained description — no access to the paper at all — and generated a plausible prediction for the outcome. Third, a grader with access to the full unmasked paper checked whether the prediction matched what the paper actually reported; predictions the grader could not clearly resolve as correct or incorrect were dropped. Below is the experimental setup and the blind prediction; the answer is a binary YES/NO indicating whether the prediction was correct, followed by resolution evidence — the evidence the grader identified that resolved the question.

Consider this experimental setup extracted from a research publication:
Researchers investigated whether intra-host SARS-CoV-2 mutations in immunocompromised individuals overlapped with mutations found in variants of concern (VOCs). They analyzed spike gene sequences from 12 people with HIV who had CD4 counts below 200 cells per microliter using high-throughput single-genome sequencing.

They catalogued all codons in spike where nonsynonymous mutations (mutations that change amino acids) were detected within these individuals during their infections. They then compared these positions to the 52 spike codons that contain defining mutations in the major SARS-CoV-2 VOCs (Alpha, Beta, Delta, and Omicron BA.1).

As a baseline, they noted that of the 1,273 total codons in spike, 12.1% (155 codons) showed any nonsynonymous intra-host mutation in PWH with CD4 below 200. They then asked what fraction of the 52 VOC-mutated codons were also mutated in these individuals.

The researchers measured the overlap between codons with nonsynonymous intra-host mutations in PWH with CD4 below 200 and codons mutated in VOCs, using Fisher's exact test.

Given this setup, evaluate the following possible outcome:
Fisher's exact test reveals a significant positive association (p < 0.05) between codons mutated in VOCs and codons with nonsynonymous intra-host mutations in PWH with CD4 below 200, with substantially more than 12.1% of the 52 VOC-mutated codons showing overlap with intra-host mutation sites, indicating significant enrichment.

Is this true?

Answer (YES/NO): YES